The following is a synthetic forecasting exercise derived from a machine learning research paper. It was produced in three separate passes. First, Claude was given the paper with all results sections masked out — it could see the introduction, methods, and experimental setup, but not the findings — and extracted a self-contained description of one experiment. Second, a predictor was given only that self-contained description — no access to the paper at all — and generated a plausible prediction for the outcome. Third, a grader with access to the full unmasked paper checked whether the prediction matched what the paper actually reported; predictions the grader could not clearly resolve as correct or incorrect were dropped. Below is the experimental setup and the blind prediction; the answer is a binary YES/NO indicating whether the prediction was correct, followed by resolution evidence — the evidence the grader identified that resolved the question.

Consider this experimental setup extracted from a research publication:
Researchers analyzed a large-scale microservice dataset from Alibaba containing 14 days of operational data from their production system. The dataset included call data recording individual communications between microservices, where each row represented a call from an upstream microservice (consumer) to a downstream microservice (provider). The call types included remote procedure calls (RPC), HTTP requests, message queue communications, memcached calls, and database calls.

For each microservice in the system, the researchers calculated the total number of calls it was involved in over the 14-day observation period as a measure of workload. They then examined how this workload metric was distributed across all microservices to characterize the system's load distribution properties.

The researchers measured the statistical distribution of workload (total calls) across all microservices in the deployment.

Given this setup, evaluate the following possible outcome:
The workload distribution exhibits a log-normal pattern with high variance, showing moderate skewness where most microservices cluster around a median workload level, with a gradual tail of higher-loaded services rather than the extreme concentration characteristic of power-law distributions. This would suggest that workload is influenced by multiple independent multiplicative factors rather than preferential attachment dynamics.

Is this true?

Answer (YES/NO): NO